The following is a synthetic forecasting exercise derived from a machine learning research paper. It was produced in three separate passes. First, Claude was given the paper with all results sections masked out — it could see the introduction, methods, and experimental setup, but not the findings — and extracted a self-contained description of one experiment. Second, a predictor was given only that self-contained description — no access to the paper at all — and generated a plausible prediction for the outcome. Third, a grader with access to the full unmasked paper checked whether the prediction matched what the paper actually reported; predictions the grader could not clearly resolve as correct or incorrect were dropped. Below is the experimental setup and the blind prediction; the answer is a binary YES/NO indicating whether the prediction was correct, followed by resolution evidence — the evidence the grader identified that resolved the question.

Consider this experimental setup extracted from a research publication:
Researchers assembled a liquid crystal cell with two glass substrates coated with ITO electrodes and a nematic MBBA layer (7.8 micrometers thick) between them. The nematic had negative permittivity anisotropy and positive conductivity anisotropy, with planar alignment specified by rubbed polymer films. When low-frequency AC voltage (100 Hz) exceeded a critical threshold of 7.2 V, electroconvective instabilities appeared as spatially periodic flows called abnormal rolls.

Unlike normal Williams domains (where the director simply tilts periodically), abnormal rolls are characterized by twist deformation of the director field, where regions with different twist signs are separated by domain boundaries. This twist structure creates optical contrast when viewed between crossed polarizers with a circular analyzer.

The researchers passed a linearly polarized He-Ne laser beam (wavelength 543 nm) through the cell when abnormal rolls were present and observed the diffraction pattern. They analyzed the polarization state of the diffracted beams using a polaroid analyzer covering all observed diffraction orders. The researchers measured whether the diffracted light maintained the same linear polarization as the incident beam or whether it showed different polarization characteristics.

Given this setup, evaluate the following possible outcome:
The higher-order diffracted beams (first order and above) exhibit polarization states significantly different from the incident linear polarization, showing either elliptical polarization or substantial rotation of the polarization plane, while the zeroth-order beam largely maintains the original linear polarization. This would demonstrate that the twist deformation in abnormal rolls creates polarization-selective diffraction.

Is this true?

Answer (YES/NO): YES